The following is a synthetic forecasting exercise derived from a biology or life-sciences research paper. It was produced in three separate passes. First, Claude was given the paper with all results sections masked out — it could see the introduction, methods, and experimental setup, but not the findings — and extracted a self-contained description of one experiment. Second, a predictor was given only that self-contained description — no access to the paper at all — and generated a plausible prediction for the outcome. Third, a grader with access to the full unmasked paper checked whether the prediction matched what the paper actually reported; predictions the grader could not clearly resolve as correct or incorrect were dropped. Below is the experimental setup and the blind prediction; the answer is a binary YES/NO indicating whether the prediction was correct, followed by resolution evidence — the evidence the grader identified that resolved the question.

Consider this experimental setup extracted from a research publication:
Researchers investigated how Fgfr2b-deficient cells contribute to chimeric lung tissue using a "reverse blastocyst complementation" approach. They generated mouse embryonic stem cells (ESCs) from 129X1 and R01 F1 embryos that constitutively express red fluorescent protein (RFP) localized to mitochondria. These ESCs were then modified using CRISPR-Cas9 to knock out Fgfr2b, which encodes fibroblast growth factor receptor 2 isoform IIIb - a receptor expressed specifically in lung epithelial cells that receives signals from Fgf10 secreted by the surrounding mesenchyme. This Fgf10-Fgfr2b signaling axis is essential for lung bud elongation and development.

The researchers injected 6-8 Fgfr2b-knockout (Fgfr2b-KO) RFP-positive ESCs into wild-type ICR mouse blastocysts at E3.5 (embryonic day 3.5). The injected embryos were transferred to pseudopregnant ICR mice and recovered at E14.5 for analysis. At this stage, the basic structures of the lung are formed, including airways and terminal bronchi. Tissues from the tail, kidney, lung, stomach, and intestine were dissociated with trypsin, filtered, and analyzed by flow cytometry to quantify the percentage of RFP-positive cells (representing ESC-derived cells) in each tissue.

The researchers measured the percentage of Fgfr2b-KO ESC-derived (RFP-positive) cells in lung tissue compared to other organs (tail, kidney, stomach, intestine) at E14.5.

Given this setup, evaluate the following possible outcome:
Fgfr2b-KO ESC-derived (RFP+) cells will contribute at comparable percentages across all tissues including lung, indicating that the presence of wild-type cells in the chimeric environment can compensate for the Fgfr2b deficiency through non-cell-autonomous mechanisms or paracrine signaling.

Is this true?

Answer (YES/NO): NO